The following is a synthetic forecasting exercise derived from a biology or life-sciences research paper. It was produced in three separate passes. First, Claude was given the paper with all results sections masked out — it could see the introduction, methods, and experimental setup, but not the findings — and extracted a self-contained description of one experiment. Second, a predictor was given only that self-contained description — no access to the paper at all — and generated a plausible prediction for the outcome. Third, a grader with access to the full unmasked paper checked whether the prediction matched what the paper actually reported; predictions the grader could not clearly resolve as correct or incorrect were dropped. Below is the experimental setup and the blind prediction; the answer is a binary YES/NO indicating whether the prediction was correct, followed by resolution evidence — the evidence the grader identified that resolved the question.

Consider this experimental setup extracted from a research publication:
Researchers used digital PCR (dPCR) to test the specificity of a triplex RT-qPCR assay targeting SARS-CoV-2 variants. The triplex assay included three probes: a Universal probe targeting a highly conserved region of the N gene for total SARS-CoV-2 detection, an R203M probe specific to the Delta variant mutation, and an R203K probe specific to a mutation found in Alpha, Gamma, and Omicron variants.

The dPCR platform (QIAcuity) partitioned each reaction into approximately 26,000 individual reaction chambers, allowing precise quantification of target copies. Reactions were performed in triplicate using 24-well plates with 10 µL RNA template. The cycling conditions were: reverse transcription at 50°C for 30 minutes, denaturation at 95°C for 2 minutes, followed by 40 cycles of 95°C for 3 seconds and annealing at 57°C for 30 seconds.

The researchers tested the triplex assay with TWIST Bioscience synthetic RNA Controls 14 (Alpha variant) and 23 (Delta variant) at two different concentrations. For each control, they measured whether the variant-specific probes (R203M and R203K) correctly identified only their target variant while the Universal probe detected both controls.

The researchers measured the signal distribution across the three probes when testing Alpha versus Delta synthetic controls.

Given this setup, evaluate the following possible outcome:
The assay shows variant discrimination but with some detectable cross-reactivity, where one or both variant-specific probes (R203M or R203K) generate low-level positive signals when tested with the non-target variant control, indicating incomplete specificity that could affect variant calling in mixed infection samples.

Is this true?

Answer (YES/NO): NO